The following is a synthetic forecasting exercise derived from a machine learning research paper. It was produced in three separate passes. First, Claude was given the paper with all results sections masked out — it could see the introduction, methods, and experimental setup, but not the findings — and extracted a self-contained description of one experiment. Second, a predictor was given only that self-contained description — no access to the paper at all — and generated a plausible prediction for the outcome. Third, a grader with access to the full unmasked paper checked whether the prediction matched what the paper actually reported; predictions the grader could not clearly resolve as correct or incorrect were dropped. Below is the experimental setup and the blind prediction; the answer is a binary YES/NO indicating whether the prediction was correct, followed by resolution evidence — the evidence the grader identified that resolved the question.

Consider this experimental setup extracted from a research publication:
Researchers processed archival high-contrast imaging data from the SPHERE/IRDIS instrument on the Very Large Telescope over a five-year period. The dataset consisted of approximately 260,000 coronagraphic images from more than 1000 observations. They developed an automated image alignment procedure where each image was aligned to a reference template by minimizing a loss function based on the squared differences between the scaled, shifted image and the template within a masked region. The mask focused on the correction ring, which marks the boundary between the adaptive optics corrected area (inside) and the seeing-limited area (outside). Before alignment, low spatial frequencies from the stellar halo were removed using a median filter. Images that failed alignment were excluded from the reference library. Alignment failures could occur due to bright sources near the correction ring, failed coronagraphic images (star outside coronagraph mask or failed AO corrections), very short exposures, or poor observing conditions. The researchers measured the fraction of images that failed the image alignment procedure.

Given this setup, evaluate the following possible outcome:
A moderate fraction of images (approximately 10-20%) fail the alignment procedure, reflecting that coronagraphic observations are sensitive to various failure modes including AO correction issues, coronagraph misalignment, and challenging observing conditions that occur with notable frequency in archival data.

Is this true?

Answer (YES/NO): YES